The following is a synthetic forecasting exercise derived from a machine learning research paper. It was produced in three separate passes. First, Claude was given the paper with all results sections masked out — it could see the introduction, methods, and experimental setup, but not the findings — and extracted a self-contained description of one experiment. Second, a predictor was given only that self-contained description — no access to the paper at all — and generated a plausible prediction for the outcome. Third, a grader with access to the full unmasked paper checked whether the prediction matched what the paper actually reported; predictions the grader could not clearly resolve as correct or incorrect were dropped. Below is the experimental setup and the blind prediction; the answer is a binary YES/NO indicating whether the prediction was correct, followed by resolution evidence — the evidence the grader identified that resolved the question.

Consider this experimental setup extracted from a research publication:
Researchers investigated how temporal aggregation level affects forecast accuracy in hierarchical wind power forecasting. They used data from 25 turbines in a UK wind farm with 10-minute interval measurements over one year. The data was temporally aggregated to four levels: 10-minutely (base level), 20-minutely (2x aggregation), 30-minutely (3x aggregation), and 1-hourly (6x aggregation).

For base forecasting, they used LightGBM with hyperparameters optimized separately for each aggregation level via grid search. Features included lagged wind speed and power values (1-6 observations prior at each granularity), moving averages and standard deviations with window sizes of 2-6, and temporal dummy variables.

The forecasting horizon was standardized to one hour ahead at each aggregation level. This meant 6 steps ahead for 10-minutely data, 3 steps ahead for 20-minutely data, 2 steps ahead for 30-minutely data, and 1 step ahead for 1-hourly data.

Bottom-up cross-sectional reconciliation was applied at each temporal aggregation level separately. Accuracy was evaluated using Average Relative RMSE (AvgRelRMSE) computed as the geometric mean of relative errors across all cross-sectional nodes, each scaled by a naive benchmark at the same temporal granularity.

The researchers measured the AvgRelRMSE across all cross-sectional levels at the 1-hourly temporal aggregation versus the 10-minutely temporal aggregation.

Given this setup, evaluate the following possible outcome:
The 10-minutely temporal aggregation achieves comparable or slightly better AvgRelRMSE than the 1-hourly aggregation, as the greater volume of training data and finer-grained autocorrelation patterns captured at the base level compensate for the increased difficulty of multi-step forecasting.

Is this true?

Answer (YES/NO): YES